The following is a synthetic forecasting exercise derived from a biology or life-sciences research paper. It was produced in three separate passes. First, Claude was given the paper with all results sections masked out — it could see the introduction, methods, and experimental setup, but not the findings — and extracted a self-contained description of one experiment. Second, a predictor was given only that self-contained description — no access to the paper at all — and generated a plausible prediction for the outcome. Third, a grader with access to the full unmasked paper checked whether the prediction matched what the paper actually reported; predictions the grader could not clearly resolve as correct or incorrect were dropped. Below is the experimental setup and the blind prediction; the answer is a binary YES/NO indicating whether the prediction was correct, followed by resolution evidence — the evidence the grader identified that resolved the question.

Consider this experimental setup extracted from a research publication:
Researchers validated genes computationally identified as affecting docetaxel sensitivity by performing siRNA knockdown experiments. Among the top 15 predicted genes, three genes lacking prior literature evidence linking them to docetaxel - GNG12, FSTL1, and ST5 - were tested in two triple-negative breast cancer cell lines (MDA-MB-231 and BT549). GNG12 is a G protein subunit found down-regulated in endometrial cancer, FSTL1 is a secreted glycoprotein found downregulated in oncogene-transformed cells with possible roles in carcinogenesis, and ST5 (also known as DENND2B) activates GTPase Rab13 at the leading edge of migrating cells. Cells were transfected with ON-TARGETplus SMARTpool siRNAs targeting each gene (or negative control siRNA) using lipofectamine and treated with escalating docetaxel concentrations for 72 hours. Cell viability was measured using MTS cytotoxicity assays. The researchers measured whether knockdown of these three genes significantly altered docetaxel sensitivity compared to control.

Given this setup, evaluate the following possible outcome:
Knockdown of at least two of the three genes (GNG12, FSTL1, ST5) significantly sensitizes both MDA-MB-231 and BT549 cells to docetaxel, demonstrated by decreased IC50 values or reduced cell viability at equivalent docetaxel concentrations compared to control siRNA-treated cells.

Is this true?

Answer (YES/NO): YES